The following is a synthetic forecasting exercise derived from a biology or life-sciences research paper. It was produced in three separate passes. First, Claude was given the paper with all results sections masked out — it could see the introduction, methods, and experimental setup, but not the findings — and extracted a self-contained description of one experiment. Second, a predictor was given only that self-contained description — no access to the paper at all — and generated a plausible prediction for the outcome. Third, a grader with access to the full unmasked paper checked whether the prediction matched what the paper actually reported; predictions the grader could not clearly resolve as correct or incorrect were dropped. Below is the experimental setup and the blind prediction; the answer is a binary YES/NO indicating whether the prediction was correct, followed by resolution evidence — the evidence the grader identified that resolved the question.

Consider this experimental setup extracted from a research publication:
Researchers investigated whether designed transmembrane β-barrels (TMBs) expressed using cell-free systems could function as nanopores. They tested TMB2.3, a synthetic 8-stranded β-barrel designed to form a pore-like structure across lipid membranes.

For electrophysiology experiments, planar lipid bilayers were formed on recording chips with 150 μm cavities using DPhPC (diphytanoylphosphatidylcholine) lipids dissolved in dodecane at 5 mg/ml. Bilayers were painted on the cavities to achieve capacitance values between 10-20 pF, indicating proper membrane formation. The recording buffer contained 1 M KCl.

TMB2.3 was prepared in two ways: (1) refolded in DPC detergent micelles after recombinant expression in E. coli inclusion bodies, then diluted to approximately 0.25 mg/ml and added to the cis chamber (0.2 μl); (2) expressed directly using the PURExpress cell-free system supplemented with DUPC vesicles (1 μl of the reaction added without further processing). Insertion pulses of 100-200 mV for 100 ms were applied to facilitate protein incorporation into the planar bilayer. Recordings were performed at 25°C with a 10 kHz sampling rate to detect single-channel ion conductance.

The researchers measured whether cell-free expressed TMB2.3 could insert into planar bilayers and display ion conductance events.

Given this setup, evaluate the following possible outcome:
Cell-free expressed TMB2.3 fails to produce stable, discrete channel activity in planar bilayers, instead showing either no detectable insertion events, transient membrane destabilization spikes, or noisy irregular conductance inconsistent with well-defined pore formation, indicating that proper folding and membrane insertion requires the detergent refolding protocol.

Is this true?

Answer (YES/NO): NO